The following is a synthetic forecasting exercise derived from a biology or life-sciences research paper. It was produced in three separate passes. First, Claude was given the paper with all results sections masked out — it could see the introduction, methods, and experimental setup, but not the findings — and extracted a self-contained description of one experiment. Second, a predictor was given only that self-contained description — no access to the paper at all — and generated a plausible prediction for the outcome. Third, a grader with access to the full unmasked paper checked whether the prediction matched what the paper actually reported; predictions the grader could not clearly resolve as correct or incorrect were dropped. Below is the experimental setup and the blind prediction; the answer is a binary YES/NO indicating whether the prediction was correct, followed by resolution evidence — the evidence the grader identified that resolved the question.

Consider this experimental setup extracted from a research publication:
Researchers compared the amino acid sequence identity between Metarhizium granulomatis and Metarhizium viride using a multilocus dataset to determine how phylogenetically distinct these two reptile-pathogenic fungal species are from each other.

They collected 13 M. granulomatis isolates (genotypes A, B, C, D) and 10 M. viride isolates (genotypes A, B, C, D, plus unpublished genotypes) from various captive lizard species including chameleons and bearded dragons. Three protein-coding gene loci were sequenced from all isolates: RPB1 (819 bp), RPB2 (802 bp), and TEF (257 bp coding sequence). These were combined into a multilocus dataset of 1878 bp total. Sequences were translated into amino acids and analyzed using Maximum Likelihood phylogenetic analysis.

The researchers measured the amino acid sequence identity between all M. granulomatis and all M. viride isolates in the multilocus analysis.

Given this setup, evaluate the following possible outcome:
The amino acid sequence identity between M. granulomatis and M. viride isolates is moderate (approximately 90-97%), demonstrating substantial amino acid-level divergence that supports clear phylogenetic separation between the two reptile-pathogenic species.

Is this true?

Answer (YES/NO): YES